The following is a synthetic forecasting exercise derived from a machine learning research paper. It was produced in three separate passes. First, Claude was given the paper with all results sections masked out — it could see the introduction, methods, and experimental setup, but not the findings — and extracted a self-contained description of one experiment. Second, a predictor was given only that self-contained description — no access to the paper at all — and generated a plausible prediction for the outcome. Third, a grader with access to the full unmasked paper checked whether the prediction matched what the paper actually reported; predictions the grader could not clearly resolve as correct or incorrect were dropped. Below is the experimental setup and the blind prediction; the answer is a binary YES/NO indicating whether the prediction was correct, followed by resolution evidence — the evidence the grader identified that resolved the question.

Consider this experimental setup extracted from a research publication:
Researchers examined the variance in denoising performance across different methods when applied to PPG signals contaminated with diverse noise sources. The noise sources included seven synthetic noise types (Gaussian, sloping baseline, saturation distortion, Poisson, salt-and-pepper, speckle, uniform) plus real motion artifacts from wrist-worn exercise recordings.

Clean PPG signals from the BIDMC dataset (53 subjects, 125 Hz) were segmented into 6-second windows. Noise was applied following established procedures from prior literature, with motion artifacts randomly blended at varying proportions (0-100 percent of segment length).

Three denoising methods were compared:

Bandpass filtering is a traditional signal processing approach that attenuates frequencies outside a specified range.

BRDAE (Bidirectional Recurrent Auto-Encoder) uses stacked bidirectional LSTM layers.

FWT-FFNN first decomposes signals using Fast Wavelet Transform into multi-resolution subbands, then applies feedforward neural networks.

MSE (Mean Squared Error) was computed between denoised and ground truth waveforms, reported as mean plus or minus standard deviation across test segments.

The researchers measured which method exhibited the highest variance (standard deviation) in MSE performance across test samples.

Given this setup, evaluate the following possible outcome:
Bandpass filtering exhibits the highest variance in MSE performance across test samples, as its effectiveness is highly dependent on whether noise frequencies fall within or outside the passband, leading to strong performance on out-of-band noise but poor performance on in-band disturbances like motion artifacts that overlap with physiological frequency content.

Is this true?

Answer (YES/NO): NO